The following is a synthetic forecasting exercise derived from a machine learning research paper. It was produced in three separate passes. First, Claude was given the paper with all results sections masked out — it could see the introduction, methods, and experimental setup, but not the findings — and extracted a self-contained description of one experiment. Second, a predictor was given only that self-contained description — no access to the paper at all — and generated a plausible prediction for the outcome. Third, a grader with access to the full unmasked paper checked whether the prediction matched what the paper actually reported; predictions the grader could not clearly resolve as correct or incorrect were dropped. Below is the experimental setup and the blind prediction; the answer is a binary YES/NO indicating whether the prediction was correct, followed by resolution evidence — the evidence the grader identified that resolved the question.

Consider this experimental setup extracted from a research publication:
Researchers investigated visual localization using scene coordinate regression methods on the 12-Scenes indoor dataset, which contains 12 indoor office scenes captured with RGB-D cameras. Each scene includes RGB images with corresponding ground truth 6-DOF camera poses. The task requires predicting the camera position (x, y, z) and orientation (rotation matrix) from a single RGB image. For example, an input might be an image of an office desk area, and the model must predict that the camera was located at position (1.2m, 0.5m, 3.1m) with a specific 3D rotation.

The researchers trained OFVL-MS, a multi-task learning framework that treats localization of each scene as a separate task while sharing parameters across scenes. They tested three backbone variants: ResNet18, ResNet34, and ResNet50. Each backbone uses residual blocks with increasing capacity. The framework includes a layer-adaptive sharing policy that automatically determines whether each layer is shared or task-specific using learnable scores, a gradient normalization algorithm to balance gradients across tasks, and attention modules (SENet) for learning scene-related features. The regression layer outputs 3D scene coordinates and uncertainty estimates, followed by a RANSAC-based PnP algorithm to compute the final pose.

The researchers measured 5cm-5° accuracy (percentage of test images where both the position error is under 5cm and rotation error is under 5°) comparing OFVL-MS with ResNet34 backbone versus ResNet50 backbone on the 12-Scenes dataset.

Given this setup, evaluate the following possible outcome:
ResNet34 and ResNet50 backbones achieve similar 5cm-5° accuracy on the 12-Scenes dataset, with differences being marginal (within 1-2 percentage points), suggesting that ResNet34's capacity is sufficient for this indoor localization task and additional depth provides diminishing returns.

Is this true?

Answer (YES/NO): YES